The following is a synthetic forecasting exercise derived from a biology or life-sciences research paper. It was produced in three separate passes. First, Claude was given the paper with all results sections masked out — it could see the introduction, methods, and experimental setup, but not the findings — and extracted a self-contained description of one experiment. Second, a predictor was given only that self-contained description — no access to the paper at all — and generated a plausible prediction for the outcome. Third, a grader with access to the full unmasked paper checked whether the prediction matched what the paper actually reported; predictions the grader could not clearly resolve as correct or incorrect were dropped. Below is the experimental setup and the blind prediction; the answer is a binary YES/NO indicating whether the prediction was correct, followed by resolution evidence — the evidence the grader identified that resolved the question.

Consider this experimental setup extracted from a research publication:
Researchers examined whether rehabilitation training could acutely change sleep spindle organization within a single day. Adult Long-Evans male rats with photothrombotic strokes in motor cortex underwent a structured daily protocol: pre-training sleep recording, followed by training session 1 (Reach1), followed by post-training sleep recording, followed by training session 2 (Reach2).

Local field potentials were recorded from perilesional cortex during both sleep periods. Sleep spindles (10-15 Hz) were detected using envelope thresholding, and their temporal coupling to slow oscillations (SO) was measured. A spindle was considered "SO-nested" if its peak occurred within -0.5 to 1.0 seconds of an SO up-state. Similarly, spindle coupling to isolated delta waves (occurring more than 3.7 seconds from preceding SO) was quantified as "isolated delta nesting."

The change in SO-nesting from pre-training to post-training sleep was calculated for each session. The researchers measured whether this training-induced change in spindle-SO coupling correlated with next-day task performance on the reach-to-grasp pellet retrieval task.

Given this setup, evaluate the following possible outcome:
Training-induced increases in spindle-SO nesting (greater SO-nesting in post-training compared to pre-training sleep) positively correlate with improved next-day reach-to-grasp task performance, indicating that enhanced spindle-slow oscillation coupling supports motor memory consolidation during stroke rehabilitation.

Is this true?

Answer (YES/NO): NO